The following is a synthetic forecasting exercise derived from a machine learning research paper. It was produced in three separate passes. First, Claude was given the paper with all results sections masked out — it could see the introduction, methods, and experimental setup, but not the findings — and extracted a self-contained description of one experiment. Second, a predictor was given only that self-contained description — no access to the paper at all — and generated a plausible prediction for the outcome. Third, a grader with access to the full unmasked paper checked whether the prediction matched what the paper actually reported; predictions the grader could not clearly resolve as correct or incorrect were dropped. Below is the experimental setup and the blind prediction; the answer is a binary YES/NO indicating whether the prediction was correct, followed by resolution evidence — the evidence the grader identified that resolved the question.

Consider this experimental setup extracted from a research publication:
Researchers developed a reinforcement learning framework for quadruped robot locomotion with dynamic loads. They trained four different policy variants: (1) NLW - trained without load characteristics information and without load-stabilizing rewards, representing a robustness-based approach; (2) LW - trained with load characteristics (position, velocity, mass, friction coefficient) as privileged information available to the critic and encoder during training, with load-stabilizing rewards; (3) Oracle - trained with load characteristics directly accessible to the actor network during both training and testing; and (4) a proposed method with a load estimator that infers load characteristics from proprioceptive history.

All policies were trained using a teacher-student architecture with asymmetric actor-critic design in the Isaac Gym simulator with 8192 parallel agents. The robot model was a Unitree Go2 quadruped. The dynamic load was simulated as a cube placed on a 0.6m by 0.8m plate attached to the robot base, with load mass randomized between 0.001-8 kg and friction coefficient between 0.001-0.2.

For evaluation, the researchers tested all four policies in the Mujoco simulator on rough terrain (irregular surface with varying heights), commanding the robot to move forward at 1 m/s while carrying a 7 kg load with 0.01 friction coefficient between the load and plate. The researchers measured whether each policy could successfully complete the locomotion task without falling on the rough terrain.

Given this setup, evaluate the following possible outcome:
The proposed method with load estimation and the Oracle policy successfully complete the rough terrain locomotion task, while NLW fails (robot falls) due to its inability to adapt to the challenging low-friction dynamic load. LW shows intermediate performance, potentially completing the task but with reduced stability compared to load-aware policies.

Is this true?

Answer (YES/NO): NO